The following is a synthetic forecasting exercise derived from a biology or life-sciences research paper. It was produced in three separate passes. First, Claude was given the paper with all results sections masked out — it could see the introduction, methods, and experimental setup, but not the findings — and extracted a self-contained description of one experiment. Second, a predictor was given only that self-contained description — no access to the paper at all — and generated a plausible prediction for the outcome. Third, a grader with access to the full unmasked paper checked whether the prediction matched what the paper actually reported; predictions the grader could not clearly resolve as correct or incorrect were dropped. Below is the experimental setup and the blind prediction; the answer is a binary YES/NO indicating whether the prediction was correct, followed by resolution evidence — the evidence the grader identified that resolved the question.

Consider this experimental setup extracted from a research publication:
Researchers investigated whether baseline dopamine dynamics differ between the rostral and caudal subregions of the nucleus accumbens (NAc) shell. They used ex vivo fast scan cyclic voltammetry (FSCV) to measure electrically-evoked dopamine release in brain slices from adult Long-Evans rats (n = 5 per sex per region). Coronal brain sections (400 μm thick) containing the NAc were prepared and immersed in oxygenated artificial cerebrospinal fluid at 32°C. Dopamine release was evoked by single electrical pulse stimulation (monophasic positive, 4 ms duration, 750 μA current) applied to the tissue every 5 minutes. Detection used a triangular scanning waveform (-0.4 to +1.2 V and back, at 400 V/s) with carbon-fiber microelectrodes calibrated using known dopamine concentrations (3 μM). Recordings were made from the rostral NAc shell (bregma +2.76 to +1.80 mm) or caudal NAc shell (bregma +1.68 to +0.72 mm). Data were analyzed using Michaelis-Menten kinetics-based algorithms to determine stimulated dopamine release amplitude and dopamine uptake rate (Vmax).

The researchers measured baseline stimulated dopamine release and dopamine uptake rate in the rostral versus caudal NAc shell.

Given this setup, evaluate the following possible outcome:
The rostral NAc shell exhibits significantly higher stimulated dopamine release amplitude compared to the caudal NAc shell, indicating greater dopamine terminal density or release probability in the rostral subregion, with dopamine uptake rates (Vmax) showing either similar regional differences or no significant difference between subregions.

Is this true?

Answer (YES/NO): NO